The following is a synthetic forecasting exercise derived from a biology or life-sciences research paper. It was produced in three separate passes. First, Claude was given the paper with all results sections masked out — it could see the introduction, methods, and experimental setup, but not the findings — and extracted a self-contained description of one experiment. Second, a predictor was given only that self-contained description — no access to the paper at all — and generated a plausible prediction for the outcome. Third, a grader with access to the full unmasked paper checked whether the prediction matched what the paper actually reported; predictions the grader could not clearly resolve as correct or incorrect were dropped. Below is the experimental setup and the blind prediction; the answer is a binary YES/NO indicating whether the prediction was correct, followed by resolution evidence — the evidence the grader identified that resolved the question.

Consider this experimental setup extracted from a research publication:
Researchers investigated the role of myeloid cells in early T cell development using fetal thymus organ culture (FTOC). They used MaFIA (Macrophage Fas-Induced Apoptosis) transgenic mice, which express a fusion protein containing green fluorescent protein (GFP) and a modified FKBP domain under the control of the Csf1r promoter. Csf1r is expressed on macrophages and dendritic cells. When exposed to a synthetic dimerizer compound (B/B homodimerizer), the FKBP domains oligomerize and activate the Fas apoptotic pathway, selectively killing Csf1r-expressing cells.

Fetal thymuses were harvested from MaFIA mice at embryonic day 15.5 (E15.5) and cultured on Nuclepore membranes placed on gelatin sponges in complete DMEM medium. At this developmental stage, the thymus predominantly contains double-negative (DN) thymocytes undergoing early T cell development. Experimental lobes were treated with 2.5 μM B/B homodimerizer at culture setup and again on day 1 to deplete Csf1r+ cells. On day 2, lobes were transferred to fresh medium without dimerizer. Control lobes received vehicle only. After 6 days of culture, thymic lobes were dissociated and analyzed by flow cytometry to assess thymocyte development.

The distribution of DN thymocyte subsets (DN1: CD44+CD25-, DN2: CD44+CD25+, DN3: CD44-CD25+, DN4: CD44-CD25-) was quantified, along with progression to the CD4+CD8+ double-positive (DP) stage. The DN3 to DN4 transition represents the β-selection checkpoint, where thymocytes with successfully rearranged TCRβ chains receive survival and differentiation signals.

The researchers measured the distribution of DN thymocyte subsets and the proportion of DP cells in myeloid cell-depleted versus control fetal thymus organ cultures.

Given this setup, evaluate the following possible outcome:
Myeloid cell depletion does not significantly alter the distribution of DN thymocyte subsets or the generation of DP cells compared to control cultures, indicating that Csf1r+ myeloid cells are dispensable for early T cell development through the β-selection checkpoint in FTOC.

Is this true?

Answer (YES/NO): NO